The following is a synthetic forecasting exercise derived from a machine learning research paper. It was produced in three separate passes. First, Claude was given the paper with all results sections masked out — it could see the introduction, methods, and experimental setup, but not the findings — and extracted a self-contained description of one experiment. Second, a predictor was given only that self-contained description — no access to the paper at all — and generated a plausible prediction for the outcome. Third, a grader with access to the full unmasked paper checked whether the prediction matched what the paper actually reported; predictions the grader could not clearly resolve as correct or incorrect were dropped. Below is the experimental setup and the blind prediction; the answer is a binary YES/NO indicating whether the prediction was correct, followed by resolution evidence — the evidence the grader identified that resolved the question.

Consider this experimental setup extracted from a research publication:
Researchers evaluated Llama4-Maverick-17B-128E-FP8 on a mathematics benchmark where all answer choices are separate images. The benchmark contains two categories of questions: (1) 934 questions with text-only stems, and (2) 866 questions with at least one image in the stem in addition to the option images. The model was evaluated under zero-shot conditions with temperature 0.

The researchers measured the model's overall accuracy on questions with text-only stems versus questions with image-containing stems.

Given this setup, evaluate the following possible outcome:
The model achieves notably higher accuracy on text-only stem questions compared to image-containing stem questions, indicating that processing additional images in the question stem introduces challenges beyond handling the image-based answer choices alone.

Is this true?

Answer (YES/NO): YES